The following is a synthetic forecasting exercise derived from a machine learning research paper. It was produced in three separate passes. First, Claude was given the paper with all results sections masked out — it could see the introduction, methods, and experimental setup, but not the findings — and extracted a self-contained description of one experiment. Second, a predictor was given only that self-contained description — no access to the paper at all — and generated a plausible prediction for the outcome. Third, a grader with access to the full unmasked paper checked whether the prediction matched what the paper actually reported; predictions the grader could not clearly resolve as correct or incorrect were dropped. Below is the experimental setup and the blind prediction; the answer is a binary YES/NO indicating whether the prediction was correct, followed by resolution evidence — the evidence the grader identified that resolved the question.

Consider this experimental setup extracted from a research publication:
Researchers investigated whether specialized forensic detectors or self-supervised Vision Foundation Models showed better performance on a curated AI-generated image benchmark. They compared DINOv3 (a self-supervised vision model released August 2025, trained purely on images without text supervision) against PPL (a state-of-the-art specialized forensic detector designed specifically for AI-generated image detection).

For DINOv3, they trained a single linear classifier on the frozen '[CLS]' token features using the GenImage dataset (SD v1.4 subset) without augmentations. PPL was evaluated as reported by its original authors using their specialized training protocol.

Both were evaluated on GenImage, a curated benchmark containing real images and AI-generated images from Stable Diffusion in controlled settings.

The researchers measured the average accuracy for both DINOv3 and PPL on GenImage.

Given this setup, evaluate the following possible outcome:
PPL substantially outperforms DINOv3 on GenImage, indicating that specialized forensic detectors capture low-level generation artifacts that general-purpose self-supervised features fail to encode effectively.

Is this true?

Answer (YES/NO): NO